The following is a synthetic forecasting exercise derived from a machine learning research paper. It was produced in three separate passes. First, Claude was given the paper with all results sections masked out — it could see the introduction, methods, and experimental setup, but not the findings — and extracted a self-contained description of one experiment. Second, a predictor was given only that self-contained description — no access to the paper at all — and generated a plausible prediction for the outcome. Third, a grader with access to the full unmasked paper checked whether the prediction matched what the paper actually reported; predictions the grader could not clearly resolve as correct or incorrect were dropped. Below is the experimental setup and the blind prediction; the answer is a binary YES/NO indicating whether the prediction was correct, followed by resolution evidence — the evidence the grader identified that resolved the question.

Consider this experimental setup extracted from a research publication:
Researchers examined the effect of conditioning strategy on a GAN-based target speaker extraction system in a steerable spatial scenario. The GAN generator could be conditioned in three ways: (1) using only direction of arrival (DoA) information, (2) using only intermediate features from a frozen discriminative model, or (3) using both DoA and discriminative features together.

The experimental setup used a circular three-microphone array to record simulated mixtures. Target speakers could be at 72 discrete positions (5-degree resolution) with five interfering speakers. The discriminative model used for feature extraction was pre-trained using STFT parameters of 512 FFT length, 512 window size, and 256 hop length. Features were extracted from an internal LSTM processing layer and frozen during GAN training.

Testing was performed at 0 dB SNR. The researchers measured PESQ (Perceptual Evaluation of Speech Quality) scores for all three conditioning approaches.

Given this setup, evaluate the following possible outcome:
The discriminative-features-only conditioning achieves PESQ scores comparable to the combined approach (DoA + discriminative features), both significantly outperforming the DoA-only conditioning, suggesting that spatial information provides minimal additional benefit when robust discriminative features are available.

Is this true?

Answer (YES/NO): NO